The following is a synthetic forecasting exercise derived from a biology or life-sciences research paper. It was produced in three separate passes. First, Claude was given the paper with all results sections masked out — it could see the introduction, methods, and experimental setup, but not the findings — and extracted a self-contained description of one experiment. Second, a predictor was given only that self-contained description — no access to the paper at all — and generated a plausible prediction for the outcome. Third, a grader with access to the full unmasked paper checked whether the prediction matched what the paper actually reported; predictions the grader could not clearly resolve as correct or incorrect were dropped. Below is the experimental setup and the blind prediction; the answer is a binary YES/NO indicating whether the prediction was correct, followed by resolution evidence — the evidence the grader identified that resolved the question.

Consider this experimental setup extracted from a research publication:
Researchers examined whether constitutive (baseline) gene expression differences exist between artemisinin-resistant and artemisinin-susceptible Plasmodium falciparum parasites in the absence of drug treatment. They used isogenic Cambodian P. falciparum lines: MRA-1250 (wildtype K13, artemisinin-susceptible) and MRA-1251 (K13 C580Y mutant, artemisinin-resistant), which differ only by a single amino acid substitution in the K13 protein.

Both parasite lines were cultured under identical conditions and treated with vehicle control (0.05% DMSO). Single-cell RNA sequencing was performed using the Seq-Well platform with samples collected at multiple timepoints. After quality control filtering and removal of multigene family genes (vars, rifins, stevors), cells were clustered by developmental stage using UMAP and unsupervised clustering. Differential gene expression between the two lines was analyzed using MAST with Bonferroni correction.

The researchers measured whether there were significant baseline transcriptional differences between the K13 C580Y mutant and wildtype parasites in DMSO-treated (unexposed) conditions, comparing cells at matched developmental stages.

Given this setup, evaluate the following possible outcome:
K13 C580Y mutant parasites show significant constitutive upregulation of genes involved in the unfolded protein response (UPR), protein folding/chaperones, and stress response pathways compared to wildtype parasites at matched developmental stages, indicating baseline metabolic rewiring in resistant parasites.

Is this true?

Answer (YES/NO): NO